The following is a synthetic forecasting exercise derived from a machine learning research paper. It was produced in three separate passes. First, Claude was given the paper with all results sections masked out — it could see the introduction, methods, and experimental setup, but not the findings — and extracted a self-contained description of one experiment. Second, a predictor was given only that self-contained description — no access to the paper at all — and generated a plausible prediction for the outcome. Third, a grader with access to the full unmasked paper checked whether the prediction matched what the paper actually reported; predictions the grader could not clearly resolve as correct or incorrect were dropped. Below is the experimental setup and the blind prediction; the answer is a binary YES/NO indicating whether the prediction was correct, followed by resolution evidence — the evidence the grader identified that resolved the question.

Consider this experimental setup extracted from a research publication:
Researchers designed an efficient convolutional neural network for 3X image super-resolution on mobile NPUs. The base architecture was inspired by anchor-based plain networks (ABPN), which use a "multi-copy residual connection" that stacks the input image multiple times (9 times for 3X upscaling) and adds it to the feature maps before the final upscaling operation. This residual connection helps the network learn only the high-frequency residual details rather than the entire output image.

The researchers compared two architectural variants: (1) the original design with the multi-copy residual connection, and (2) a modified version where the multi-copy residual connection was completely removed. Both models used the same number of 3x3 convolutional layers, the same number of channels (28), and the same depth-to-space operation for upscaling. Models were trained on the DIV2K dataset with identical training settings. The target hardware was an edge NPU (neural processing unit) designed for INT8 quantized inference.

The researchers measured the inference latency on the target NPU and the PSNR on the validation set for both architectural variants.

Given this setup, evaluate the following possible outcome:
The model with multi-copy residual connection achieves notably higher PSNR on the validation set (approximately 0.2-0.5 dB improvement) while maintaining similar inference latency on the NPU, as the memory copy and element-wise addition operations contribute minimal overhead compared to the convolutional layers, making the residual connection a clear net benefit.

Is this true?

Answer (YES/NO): NO